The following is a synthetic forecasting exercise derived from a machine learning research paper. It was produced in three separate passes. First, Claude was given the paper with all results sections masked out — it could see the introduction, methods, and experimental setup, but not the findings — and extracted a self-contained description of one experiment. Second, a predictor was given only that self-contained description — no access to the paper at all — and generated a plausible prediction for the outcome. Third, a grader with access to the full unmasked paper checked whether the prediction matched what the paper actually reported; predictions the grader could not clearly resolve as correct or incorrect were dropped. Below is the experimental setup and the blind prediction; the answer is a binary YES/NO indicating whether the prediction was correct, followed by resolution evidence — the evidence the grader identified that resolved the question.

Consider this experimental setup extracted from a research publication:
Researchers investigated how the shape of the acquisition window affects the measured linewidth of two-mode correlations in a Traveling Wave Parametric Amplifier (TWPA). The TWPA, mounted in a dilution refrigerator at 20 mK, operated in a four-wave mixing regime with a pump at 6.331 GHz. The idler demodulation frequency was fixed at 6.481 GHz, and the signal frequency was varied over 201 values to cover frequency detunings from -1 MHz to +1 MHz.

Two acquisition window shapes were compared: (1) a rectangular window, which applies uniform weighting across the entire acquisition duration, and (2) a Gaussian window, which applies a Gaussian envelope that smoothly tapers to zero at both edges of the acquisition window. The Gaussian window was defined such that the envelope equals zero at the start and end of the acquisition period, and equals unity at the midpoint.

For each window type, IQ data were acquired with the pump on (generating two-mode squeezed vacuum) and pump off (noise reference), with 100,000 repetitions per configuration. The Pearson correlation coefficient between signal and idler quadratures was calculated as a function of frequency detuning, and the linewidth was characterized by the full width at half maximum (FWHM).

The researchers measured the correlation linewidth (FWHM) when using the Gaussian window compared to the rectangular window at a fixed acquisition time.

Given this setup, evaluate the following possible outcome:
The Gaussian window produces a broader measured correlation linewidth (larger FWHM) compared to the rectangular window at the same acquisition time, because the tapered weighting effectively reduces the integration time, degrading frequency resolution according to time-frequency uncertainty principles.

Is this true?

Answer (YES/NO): YES